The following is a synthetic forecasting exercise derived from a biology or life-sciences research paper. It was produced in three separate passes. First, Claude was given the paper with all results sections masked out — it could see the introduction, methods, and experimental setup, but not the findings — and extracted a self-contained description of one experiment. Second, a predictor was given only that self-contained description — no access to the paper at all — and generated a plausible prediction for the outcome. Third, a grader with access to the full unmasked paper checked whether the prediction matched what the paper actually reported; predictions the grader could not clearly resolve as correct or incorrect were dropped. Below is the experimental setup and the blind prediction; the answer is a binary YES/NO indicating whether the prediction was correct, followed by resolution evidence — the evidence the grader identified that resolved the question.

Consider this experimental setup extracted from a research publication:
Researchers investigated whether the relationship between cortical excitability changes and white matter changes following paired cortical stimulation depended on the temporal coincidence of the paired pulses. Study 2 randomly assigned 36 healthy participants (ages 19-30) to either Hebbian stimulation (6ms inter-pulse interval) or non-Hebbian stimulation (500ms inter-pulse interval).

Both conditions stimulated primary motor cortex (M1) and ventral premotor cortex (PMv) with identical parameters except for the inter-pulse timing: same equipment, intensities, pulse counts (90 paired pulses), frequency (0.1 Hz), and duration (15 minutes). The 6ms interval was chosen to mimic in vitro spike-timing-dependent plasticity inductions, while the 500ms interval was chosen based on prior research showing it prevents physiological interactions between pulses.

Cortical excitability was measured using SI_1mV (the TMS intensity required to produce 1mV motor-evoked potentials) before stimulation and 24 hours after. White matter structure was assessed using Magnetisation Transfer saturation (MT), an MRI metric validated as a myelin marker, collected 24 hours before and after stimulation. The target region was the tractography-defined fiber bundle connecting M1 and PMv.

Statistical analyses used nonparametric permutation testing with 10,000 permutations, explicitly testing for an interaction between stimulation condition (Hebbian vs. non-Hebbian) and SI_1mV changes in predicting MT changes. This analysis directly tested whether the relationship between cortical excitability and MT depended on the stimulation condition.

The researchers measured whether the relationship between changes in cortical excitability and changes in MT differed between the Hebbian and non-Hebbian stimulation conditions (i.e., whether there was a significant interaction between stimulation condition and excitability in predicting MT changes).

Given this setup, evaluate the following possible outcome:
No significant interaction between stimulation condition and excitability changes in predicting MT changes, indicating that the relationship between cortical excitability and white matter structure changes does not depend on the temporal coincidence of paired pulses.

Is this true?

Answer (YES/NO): NO